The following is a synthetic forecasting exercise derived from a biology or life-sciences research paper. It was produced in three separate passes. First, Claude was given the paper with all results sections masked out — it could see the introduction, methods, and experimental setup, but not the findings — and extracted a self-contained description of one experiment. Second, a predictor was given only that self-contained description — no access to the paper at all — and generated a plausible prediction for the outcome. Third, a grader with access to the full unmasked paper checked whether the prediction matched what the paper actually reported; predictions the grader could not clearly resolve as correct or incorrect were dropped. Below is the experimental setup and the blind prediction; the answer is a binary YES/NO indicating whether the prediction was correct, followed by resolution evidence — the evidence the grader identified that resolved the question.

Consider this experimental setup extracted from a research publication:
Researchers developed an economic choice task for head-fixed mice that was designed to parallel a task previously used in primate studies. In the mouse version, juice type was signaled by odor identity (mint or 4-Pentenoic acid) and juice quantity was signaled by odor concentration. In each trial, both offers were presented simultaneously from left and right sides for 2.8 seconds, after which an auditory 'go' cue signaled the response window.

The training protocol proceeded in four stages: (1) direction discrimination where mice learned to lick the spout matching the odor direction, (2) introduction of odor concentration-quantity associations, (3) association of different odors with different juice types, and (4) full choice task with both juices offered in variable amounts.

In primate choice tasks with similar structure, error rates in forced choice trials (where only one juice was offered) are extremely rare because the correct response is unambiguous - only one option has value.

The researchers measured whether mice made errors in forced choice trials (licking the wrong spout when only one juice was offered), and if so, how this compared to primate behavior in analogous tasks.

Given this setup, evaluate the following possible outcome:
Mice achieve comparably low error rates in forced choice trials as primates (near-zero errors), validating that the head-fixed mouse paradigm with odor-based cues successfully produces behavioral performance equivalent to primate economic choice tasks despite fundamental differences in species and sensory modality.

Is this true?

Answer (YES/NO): NO